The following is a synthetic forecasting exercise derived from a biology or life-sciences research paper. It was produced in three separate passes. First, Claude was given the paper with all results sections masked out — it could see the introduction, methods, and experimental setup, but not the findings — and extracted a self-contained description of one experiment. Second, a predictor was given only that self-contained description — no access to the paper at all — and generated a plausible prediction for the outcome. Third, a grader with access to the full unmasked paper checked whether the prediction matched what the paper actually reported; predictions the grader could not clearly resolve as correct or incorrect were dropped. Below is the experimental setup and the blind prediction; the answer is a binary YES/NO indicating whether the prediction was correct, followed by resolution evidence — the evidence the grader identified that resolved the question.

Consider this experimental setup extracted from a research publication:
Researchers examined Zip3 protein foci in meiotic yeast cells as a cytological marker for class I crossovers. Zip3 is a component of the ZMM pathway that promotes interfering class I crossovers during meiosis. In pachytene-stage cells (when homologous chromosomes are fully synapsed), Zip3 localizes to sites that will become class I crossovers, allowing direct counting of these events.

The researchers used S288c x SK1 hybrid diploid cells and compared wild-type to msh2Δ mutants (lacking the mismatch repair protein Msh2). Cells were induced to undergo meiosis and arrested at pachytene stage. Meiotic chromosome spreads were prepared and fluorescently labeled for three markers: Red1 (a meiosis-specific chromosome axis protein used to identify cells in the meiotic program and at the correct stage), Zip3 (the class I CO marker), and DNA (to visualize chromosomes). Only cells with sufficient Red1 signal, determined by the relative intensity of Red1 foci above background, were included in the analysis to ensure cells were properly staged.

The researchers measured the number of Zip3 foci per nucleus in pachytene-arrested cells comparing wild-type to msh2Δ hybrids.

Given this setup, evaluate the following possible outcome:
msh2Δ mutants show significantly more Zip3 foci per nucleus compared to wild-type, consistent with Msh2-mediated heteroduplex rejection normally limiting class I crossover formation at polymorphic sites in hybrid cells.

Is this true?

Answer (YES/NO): NO